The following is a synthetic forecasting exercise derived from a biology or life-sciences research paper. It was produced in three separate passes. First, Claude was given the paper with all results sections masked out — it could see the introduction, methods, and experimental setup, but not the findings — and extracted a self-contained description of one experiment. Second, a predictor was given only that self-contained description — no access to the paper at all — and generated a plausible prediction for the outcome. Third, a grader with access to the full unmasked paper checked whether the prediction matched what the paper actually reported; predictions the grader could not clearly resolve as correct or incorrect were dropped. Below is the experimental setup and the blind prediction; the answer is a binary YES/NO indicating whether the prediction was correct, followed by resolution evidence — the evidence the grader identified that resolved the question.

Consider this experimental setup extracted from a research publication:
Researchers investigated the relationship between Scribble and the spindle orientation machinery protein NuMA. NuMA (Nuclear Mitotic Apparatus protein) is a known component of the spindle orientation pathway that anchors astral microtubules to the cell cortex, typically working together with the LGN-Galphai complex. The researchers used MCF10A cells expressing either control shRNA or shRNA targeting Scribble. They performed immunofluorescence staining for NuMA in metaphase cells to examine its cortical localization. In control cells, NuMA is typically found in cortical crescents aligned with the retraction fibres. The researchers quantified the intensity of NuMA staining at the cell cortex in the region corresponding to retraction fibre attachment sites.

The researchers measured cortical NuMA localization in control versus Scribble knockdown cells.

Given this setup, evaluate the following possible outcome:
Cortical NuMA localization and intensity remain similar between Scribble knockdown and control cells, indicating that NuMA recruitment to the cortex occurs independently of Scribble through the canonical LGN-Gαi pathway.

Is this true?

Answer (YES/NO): NO